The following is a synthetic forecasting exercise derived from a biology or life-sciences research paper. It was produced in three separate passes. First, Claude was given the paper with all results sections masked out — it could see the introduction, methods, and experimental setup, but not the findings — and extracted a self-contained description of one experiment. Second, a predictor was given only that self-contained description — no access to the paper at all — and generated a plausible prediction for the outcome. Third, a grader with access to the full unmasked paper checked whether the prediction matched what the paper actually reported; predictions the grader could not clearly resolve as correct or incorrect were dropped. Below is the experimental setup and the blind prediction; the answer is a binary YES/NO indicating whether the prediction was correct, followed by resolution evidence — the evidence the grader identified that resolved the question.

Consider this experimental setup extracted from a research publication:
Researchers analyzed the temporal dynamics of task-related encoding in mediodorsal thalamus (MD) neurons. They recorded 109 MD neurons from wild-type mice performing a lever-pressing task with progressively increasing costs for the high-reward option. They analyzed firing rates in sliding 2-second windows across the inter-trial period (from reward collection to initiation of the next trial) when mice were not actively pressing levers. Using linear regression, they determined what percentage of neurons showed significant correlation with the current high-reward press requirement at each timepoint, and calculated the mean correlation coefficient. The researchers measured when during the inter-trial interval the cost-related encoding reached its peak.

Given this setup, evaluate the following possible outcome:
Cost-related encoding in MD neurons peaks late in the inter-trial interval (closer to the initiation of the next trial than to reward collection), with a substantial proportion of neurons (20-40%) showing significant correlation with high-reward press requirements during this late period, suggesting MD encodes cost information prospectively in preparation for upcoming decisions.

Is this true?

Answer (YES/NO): NO